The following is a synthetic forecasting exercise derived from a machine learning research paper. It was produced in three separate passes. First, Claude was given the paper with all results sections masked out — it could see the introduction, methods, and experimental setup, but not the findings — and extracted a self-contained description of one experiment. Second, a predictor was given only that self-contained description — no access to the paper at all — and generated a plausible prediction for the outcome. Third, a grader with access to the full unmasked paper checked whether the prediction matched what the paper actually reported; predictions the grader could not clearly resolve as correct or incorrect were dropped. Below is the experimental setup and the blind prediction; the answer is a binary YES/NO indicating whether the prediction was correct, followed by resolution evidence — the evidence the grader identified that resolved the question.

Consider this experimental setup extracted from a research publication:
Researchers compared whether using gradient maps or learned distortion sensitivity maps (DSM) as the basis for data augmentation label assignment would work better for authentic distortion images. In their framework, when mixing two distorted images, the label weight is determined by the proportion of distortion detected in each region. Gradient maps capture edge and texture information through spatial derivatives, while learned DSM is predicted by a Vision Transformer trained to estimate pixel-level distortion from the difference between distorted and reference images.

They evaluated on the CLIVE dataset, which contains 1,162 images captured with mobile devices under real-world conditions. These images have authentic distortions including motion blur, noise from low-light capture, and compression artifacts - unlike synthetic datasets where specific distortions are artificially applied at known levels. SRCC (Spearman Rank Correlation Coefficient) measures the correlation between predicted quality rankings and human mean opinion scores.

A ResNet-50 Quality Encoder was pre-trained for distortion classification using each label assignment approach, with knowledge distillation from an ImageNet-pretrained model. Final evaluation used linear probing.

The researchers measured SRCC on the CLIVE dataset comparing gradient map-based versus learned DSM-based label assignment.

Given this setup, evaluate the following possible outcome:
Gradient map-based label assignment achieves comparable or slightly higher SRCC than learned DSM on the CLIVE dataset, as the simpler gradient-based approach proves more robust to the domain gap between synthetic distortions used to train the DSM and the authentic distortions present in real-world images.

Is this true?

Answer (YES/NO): NO